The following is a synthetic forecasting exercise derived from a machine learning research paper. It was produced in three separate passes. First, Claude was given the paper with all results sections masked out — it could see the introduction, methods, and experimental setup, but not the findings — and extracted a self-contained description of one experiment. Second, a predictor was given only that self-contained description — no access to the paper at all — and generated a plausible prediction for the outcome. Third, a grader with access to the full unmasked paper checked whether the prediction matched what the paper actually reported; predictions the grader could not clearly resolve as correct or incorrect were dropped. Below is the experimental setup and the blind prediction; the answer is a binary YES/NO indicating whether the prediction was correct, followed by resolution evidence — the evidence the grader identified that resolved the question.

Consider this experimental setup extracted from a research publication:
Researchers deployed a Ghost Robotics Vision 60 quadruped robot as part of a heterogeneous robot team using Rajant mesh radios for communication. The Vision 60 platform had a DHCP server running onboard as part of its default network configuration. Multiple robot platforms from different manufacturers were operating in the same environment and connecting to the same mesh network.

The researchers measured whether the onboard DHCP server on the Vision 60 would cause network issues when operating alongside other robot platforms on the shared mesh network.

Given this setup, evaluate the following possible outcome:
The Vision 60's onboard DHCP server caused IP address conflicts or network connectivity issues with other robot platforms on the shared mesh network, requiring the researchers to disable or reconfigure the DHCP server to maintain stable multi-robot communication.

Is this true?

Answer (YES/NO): YES